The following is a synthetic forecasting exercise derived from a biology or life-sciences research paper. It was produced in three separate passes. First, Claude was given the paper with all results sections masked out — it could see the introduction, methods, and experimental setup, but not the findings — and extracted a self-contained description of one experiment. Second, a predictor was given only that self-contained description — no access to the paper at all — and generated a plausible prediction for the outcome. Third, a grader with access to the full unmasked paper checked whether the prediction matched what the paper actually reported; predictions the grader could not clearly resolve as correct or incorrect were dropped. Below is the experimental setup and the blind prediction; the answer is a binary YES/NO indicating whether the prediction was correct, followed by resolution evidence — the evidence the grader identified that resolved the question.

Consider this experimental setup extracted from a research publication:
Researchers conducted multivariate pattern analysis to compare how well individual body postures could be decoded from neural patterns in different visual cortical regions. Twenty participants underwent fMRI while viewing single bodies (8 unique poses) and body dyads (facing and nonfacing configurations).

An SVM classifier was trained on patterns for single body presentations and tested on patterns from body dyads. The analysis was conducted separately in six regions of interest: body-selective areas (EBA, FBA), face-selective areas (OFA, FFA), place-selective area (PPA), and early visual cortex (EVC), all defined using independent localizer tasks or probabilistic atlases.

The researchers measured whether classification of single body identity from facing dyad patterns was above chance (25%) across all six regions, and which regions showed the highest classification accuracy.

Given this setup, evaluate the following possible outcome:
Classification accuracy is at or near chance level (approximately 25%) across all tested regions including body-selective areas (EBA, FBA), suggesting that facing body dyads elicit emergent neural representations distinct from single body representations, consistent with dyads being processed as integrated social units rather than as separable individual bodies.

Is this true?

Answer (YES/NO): NO